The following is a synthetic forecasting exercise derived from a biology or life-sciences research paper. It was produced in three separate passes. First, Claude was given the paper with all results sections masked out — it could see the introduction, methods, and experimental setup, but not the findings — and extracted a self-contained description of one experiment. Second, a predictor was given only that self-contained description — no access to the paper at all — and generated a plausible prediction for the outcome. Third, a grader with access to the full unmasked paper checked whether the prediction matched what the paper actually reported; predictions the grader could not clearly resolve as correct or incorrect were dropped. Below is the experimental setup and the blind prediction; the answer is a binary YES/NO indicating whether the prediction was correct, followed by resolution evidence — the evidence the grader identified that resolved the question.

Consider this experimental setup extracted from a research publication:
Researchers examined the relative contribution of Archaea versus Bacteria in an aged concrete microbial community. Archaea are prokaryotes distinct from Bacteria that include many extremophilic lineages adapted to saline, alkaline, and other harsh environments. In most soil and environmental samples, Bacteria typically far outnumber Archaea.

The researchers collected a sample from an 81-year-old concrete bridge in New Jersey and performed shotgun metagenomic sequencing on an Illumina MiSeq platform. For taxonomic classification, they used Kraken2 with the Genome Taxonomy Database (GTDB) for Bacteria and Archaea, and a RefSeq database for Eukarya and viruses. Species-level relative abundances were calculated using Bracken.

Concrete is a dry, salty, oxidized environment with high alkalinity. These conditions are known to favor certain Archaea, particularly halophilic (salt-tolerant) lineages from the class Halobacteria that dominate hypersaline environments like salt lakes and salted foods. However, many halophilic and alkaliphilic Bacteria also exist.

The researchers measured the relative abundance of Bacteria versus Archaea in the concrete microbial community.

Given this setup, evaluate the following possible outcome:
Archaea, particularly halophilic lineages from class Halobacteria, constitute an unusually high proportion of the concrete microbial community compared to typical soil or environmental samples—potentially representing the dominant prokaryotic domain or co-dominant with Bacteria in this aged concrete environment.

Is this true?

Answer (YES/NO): NO